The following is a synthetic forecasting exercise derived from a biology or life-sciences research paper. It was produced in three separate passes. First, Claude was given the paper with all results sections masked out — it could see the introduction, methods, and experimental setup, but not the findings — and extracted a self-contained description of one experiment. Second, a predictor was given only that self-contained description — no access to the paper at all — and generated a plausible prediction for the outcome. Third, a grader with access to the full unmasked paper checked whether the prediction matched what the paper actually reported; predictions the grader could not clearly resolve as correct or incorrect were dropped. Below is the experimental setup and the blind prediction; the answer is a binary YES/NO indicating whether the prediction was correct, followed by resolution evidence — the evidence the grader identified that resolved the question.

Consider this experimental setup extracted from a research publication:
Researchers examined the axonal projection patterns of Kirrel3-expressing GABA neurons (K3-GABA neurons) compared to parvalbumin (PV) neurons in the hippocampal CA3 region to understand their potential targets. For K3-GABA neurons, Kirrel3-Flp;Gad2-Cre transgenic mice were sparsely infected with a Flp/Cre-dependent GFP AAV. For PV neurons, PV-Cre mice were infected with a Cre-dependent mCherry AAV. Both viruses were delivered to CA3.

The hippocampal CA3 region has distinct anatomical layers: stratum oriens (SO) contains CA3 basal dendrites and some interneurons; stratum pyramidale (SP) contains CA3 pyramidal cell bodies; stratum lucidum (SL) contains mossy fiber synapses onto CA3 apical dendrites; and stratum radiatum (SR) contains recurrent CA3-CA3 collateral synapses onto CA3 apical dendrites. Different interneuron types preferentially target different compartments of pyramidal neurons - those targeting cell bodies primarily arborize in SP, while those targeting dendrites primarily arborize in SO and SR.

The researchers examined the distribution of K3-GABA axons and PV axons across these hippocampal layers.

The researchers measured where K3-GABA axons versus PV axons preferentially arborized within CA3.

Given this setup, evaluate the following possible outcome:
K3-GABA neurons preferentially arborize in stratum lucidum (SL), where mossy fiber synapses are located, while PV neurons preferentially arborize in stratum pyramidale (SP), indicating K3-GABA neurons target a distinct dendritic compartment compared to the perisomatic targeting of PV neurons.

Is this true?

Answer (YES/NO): NO